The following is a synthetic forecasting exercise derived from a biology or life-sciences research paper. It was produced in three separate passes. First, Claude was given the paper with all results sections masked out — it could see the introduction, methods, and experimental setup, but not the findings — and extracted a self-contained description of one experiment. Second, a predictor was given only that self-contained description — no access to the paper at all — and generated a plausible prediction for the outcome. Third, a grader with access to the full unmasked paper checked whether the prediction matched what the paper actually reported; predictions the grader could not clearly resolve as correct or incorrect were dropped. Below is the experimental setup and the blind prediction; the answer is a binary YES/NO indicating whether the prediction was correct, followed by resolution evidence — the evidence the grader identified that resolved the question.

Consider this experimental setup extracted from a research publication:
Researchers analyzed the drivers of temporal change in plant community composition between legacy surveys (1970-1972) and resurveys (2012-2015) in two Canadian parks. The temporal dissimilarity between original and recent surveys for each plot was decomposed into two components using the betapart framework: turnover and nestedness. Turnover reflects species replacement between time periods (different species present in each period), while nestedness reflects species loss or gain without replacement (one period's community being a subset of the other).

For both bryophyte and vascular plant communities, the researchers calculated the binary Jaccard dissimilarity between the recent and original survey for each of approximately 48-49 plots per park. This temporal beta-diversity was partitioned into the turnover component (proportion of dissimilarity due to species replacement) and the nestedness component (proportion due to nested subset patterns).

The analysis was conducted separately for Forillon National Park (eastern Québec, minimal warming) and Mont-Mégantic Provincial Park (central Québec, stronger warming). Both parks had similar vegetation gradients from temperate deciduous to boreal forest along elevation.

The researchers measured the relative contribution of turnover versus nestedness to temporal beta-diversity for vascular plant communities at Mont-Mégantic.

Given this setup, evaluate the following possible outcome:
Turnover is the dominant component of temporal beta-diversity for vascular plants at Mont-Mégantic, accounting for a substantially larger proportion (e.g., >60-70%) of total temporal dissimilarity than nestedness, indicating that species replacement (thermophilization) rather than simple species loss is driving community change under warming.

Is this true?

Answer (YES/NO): YES